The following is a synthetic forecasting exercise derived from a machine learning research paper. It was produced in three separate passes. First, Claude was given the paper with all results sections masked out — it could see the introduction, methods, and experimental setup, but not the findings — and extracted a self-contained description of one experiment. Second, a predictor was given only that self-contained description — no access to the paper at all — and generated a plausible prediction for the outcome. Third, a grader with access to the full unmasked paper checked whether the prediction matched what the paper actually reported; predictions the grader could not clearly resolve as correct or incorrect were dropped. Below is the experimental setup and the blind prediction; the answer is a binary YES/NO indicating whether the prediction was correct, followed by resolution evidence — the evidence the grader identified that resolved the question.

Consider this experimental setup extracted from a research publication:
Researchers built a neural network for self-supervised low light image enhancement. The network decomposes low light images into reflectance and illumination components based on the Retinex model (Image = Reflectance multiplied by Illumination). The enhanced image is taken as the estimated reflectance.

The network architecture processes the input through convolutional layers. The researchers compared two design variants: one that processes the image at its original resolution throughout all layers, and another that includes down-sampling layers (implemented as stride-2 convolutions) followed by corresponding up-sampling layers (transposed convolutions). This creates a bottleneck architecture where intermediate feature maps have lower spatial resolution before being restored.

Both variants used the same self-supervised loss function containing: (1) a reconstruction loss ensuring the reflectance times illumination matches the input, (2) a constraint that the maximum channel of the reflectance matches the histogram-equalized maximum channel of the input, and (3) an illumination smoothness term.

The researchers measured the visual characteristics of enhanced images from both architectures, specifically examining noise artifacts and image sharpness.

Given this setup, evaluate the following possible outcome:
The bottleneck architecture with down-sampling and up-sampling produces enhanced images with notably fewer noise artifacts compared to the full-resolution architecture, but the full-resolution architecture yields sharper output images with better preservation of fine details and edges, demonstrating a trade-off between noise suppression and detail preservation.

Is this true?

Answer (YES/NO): YES